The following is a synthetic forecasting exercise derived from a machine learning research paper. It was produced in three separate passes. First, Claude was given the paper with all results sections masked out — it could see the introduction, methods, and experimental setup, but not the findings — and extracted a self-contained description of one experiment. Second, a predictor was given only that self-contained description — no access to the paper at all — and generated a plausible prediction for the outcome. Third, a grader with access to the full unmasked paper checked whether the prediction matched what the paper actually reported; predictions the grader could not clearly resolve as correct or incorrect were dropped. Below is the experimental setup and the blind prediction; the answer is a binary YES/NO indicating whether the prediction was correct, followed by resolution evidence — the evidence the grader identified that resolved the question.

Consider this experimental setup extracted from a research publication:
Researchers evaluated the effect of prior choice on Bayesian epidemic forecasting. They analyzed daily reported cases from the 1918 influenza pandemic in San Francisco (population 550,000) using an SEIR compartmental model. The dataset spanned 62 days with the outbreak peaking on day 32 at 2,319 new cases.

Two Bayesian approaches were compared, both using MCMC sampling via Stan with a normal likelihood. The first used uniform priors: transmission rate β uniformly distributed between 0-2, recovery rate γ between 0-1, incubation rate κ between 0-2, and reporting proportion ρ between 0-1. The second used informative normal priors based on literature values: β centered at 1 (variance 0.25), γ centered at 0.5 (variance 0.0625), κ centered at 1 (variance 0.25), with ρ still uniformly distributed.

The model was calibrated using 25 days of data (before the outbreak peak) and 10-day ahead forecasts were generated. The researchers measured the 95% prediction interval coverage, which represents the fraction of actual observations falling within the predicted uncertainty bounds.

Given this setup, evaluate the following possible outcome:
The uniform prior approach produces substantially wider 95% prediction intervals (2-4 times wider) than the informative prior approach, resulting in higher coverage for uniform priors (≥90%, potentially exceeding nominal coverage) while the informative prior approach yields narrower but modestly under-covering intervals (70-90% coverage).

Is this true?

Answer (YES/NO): NO